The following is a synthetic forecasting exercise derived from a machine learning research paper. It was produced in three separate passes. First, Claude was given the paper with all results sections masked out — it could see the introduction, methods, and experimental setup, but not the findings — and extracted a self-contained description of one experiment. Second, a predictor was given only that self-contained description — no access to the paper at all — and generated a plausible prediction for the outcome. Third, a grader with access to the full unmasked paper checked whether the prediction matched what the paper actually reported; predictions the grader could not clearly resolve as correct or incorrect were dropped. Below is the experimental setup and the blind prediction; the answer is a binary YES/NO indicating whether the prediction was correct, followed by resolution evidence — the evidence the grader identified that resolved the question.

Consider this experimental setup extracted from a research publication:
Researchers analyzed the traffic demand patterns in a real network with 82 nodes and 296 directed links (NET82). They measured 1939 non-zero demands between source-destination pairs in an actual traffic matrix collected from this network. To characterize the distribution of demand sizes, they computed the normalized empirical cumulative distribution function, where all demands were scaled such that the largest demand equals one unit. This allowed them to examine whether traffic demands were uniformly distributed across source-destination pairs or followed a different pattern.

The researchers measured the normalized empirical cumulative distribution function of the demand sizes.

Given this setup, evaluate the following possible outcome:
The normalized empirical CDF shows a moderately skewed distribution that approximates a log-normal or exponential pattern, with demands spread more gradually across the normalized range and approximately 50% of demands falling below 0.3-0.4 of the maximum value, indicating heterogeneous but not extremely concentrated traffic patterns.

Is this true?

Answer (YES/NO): NO